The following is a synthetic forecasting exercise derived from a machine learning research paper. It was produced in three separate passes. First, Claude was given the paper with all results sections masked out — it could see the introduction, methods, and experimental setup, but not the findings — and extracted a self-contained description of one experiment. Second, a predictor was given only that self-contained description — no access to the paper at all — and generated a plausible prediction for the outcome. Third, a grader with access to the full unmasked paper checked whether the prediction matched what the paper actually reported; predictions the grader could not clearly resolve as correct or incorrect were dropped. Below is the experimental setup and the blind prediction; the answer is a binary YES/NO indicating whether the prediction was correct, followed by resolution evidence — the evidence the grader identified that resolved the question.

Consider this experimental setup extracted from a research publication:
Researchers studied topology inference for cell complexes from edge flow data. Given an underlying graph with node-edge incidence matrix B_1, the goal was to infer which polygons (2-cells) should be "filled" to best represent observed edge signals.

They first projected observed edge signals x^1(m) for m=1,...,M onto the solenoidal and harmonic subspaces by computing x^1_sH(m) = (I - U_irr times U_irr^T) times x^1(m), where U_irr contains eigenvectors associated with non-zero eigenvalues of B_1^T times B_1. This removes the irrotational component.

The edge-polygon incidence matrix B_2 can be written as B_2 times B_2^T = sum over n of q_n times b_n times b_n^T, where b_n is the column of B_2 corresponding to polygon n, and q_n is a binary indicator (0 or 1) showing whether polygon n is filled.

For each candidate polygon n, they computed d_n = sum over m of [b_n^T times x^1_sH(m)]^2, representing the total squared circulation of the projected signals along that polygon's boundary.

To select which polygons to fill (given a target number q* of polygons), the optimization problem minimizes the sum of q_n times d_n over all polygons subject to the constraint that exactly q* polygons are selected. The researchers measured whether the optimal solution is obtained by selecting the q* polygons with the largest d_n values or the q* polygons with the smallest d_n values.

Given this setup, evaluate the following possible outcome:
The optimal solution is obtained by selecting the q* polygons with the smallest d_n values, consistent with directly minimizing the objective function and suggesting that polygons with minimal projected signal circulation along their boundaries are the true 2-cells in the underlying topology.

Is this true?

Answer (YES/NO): YES